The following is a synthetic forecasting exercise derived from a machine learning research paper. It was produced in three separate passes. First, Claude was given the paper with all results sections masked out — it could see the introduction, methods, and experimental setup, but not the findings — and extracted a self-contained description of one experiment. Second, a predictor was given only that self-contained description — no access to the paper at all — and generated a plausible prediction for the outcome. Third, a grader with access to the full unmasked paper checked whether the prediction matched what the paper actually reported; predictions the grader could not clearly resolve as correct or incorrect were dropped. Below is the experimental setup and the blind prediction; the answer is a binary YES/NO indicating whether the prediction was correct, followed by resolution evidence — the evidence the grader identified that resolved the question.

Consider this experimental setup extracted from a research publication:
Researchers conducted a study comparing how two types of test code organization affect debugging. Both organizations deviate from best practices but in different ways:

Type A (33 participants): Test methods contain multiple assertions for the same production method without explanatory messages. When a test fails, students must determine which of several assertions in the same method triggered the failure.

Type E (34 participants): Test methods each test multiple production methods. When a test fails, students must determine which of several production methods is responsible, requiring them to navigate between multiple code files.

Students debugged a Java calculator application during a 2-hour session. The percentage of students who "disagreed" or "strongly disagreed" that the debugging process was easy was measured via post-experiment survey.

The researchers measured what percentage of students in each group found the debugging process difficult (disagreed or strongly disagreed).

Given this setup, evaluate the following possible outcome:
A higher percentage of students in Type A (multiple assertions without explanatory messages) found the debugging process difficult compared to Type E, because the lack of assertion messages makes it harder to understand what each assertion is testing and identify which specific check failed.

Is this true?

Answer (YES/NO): YES